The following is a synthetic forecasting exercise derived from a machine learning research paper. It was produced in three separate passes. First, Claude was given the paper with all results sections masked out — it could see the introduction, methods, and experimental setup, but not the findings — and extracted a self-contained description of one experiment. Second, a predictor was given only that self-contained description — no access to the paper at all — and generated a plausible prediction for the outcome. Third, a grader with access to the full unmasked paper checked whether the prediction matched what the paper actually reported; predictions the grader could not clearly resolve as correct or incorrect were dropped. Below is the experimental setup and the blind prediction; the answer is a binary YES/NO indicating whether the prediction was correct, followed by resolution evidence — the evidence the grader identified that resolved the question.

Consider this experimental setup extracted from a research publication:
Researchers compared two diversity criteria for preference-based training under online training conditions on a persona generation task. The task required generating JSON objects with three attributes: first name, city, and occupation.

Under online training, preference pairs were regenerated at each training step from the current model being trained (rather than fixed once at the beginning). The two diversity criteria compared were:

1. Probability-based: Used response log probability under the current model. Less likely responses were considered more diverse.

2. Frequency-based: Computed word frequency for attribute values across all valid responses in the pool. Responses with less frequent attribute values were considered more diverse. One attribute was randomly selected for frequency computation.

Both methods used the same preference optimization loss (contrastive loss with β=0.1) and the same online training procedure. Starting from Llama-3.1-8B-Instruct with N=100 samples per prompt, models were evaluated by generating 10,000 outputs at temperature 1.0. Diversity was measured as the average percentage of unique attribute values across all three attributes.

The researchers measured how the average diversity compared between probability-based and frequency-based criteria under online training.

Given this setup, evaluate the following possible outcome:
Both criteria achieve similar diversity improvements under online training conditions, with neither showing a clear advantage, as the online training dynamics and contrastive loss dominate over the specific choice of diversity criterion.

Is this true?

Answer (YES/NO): NO